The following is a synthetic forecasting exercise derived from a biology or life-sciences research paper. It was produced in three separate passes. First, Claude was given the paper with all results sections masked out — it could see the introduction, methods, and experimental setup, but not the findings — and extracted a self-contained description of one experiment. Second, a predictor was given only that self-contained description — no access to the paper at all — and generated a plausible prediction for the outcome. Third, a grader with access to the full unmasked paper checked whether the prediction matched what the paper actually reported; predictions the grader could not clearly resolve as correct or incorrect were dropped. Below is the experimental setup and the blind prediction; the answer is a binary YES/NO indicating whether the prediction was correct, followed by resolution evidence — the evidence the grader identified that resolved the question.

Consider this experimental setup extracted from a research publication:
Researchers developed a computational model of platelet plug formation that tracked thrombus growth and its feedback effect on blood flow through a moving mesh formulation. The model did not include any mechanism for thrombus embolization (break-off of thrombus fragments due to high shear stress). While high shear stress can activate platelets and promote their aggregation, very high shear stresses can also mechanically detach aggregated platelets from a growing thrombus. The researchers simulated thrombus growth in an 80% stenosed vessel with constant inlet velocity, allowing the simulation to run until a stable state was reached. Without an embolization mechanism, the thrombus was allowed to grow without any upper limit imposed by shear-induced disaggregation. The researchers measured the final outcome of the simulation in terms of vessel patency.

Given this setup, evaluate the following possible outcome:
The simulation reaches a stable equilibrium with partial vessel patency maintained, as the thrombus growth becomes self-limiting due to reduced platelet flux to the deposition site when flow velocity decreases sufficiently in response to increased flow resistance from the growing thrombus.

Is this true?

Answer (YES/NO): NO